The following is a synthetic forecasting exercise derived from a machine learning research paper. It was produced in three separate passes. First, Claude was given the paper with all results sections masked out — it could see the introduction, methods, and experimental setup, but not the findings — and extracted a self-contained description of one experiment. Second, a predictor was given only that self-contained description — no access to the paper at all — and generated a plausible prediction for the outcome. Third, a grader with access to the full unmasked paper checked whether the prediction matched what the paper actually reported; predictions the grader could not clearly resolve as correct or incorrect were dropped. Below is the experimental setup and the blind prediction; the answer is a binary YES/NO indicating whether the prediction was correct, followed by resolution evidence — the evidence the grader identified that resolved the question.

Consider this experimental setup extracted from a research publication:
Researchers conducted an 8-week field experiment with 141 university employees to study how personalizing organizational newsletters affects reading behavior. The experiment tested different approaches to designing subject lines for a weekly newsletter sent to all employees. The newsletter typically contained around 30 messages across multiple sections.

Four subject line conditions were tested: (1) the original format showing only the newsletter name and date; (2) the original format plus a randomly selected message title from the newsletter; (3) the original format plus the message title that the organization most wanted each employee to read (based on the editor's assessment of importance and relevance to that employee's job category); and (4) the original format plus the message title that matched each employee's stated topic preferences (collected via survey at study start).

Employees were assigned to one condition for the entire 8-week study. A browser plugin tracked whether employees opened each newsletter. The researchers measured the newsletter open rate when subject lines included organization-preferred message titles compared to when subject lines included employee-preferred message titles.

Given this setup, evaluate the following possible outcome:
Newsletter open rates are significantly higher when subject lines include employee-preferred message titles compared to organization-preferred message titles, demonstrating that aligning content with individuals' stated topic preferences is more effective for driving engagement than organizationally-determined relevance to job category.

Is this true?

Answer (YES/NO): NO